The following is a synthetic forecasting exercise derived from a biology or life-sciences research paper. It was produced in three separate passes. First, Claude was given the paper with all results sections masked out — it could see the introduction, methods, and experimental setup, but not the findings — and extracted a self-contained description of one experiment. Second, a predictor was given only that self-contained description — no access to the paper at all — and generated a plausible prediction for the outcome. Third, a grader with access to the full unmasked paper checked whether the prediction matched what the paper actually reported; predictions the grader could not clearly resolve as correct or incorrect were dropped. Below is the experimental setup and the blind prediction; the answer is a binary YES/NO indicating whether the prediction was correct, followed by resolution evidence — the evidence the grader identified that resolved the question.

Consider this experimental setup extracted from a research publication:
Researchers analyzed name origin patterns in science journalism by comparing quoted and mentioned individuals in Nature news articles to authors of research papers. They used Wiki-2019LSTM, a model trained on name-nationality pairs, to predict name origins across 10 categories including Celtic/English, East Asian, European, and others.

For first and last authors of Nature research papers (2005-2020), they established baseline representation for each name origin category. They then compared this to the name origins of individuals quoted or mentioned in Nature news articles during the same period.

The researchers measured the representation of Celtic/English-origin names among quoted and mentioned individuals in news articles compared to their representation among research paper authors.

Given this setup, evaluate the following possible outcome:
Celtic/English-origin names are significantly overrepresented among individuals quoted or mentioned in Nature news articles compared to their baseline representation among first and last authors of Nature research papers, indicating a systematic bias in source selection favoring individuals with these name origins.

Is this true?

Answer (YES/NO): YES